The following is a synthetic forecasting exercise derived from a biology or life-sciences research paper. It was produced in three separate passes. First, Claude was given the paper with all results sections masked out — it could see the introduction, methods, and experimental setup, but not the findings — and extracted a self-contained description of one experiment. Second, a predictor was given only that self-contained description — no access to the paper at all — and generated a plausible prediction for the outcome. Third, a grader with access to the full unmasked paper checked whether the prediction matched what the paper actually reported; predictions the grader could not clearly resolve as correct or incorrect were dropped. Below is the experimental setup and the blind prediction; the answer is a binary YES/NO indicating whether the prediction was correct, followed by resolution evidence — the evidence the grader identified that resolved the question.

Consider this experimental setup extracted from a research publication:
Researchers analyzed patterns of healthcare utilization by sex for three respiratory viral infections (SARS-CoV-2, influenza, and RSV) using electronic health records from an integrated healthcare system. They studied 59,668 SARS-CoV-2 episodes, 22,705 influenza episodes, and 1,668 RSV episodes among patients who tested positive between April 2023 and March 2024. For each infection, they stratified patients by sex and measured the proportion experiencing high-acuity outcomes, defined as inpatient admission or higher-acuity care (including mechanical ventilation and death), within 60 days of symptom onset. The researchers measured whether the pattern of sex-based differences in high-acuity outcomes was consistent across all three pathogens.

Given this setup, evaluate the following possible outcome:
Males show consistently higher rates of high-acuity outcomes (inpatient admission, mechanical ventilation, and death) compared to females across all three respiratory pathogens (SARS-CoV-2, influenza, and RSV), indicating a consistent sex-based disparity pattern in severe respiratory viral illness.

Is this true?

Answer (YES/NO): NO